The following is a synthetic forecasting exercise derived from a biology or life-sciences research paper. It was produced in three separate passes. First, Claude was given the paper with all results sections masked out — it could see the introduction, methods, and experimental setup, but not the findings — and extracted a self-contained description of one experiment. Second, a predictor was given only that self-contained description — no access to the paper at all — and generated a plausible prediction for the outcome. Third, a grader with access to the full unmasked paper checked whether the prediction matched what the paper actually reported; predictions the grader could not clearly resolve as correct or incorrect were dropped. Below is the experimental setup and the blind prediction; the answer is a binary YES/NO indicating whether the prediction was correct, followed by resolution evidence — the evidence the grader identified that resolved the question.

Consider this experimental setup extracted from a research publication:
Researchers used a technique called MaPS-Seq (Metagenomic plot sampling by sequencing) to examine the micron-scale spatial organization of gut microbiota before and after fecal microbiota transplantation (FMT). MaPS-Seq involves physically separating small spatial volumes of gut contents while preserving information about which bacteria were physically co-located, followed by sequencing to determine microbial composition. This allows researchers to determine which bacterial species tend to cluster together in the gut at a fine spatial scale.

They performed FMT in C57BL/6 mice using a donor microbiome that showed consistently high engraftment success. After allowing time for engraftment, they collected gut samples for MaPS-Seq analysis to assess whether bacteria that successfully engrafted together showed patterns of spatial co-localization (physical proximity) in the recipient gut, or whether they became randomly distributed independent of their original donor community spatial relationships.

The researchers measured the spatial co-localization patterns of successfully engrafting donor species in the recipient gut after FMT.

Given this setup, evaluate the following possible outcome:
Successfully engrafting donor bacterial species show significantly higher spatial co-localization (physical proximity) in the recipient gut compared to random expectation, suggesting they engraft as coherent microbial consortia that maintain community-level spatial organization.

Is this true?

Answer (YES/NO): YES